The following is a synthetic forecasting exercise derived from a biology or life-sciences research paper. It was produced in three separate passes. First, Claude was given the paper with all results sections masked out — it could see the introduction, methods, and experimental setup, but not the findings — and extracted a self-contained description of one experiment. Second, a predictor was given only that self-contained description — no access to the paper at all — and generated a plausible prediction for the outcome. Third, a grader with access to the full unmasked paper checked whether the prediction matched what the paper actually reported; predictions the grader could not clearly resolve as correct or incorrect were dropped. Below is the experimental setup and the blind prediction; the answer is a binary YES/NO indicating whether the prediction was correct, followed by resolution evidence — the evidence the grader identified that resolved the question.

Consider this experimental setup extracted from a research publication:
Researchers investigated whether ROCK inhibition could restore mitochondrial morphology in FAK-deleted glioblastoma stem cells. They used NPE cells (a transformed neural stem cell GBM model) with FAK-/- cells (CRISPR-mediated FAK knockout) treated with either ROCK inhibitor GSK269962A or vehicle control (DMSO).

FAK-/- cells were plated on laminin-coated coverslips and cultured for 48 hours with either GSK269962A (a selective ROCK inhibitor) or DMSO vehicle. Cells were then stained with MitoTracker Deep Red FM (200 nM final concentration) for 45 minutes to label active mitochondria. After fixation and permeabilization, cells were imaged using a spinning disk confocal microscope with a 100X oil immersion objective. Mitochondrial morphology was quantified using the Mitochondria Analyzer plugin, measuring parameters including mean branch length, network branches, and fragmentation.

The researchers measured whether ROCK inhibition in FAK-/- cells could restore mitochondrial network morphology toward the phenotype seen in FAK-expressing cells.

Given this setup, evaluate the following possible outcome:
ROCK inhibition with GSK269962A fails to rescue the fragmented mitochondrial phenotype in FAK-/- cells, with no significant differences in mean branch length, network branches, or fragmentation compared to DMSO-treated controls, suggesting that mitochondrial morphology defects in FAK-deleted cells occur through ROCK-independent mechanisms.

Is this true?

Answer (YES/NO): NO